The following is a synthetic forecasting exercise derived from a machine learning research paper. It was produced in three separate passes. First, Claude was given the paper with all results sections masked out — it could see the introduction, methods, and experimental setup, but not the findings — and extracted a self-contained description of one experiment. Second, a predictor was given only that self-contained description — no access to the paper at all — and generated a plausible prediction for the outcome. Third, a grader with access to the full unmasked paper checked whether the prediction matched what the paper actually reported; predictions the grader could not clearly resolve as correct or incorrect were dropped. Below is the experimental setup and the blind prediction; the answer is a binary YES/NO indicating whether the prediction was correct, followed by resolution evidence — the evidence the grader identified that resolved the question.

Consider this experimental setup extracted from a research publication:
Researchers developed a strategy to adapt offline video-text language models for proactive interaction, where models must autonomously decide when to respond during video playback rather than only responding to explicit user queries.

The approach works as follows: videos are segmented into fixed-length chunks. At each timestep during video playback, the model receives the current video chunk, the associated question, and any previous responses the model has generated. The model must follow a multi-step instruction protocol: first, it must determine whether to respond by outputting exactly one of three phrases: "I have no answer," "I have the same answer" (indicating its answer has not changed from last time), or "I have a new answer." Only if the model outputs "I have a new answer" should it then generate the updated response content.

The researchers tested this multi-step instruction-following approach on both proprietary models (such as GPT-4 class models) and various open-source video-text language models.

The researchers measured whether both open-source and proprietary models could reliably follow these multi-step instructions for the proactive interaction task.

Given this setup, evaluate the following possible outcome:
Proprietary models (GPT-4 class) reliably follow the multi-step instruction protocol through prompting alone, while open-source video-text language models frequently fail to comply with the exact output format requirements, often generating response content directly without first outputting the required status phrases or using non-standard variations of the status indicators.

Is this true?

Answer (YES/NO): YES